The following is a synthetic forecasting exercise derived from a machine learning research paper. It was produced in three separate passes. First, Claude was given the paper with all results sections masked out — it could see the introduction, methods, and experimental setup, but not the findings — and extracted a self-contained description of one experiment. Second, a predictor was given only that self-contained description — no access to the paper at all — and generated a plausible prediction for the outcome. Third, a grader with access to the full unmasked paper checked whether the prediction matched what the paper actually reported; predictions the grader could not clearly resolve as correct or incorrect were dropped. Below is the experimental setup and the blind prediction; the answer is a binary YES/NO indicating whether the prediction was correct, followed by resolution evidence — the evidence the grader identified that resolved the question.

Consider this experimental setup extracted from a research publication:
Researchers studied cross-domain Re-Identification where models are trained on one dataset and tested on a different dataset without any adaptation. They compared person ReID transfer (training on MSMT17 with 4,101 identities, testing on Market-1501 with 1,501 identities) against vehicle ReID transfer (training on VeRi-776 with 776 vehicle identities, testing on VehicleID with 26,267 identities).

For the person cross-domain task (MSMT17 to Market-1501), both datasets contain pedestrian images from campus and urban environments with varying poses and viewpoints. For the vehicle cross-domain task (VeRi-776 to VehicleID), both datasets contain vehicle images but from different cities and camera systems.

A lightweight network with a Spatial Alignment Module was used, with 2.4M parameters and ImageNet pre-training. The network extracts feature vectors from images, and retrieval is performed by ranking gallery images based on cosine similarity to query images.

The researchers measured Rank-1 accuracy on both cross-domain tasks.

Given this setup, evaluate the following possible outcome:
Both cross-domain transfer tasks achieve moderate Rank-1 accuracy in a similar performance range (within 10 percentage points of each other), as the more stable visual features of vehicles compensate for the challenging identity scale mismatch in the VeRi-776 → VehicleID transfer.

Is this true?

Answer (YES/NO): NO